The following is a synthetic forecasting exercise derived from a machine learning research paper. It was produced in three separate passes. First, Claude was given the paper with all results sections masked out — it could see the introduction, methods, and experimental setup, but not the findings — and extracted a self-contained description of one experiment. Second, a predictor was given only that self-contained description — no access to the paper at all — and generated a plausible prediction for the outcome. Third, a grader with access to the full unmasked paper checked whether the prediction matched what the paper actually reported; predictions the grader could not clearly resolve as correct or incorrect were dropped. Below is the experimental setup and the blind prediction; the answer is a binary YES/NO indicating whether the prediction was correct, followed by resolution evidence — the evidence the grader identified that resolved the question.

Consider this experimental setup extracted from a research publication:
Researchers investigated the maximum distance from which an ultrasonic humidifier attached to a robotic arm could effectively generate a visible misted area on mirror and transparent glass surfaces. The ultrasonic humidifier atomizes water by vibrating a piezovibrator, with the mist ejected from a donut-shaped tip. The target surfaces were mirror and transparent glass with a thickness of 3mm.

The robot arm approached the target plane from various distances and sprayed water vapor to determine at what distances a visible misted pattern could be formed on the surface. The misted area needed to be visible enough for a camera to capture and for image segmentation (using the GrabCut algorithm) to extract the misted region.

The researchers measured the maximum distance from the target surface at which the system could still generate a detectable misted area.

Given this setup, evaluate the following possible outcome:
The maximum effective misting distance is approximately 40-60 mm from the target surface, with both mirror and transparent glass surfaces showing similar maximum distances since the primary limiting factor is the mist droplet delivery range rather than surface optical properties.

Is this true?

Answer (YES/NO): NO